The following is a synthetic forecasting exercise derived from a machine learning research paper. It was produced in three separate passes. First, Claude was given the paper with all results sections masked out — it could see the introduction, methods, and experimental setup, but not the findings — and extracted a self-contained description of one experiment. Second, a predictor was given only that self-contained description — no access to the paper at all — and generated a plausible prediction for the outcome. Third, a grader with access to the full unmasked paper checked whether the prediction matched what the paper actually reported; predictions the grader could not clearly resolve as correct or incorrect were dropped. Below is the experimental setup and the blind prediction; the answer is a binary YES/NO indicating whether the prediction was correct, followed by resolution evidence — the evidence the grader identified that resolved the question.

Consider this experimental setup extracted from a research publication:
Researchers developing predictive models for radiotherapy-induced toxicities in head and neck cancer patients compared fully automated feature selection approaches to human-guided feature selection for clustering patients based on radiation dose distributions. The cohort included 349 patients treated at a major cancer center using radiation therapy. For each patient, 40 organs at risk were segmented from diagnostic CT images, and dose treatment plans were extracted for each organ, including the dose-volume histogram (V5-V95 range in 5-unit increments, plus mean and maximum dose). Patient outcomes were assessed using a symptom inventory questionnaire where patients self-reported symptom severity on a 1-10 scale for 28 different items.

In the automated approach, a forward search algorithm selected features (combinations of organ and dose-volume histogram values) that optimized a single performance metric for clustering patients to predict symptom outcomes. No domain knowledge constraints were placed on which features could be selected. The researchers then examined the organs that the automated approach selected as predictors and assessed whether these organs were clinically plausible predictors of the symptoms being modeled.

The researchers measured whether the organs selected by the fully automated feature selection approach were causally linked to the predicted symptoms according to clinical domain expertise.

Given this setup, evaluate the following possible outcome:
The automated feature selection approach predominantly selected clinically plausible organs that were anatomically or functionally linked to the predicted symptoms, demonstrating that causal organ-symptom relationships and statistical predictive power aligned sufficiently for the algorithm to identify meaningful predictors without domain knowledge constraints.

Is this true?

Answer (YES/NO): NO